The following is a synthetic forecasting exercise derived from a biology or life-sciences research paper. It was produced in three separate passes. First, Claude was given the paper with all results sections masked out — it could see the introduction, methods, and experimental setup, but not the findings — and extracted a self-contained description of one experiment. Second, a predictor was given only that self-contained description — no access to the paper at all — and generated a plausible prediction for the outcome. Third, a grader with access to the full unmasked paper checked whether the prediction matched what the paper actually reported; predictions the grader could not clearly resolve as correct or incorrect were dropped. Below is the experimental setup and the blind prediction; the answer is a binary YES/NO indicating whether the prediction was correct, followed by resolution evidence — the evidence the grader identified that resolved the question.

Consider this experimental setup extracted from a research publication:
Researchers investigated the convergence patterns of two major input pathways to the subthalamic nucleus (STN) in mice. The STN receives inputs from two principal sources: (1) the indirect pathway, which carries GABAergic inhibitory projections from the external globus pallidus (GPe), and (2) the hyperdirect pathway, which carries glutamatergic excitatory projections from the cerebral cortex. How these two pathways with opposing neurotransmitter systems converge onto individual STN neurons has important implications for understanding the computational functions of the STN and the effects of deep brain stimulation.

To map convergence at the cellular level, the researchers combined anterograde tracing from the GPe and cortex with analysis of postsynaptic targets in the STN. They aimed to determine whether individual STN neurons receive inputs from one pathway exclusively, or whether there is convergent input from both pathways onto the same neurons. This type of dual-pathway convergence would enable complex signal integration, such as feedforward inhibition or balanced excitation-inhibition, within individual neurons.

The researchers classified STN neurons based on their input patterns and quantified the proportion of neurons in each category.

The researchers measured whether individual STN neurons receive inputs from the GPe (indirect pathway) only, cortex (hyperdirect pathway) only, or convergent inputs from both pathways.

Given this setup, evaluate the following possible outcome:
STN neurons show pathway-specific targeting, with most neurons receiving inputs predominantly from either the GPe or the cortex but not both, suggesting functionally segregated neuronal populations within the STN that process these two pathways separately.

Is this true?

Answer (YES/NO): NO